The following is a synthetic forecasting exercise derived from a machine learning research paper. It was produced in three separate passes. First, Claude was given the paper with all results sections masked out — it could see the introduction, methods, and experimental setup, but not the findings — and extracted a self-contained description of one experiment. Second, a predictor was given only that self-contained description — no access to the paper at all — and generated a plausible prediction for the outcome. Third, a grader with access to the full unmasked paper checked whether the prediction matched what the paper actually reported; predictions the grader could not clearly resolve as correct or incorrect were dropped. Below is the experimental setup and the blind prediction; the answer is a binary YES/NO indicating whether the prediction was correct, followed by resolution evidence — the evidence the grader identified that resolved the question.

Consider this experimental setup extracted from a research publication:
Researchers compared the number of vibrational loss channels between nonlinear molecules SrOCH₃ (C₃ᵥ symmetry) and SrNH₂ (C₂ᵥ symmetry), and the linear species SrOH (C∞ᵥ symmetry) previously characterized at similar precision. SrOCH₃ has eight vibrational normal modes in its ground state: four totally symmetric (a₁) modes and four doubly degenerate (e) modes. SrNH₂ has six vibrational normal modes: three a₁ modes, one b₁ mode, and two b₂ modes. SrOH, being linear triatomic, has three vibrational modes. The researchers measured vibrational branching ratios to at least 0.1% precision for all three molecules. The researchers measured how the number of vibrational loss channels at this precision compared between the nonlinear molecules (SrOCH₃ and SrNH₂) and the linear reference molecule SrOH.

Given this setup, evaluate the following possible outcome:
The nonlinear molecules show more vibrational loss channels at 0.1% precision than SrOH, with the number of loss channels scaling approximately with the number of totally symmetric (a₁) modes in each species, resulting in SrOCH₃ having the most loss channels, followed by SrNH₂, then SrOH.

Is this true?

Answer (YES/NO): NO